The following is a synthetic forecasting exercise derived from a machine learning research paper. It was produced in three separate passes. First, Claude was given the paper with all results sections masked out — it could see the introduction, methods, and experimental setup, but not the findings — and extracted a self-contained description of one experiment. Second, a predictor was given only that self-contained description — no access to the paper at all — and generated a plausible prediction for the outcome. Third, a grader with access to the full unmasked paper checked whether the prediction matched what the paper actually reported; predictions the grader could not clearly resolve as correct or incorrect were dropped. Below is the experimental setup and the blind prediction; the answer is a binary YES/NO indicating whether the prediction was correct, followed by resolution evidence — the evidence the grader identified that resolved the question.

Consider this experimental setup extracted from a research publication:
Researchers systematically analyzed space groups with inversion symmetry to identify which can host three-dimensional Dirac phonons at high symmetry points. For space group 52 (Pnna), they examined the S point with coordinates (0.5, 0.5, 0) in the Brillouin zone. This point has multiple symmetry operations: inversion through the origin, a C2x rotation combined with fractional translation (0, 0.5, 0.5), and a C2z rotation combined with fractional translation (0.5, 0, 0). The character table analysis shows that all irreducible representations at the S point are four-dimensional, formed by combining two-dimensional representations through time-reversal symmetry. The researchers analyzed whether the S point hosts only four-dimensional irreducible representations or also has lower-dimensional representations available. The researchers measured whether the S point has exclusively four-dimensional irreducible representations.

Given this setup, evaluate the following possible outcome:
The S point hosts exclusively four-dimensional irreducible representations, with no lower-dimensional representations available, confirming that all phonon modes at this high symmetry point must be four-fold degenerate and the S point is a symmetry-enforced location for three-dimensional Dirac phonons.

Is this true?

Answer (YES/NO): YES